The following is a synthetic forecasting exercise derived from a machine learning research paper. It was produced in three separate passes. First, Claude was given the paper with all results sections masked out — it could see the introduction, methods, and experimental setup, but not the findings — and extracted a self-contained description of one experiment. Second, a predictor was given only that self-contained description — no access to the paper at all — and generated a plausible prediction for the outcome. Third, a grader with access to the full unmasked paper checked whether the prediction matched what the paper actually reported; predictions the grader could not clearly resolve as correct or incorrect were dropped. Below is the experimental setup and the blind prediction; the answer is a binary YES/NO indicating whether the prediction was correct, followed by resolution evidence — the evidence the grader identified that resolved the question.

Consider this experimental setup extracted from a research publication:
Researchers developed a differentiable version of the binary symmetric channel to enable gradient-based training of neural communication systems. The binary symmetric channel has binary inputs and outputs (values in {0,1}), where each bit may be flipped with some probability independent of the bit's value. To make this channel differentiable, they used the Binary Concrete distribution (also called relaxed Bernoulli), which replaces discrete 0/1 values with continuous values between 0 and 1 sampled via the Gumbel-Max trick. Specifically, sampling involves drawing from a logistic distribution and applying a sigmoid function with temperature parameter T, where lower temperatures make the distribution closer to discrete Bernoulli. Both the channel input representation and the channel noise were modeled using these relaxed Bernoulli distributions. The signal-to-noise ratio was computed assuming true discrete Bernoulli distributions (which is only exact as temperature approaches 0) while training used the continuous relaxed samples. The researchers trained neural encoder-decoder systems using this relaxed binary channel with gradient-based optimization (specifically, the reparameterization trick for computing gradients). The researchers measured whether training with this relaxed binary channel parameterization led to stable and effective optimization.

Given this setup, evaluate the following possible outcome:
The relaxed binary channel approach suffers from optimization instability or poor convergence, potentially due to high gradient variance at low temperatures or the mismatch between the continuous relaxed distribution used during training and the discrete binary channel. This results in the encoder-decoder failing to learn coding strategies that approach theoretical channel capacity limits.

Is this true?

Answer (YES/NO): YES